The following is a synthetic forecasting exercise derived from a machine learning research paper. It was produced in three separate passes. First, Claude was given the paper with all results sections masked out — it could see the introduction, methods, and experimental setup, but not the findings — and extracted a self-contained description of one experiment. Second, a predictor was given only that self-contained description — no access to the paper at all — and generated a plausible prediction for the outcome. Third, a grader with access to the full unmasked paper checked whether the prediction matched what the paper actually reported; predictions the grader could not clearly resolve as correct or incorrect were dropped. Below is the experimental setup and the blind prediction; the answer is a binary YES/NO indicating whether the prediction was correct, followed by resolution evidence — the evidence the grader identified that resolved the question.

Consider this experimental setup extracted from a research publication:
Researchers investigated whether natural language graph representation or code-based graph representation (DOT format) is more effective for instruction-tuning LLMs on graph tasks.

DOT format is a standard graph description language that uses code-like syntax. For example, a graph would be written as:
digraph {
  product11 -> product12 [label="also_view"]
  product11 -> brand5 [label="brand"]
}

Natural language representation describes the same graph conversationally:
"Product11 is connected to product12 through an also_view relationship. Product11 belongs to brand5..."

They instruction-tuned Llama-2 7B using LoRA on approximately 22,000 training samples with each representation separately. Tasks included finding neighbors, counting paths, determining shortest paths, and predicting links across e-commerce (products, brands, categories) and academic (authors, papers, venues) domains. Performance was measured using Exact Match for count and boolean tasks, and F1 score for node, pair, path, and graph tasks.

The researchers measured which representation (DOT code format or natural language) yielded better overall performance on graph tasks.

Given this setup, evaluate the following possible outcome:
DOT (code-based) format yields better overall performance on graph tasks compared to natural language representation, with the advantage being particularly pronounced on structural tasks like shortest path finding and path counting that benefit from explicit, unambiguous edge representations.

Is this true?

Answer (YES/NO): NO